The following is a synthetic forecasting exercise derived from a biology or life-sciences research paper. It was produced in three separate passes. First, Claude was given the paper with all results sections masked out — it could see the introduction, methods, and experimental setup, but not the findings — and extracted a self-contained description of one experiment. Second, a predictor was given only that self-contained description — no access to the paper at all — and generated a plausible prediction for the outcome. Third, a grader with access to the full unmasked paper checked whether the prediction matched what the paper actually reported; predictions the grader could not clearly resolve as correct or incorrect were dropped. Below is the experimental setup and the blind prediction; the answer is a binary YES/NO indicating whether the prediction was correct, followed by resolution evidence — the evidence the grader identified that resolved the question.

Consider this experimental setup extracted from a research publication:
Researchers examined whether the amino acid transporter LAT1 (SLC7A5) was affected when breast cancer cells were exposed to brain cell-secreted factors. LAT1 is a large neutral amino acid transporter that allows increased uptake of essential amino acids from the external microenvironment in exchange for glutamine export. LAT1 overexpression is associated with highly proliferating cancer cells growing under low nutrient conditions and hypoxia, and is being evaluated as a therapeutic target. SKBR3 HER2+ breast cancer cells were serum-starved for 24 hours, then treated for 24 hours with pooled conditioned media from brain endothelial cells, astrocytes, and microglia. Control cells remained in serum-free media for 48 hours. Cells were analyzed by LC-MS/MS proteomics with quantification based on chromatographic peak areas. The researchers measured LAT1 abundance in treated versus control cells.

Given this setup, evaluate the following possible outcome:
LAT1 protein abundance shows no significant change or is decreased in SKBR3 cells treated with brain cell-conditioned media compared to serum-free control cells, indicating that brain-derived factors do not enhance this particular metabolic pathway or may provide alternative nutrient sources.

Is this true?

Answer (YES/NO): YES